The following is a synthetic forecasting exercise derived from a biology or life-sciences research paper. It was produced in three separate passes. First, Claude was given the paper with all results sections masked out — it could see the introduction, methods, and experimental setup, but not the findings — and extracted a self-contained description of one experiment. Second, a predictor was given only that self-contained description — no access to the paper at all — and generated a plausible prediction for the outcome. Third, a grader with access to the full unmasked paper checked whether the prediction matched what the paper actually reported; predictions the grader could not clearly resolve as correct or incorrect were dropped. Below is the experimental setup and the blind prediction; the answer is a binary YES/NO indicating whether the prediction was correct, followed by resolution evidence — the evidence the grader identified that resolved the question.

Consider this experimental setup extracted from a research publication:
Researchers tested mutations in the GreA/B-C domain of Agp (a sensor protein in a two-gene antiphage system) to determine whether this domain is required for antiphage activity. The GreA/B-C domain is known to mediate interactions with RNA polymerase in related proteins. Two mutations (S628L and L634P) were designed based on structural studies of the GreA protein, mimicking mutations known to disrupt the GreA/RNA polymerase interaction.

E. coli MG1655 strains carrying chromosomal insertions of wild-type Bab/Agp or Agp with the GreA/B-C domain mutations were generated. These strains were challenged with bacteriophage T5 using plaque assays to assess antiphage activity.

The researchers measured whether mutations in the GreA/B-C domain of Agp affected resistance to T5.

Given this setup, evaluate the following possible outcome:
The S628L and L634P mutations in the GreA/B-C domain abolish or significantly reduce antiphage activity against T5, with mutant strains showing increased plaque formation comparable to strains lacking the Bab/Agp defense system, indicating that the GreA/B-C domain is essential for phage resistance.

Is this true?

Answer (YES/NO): YES